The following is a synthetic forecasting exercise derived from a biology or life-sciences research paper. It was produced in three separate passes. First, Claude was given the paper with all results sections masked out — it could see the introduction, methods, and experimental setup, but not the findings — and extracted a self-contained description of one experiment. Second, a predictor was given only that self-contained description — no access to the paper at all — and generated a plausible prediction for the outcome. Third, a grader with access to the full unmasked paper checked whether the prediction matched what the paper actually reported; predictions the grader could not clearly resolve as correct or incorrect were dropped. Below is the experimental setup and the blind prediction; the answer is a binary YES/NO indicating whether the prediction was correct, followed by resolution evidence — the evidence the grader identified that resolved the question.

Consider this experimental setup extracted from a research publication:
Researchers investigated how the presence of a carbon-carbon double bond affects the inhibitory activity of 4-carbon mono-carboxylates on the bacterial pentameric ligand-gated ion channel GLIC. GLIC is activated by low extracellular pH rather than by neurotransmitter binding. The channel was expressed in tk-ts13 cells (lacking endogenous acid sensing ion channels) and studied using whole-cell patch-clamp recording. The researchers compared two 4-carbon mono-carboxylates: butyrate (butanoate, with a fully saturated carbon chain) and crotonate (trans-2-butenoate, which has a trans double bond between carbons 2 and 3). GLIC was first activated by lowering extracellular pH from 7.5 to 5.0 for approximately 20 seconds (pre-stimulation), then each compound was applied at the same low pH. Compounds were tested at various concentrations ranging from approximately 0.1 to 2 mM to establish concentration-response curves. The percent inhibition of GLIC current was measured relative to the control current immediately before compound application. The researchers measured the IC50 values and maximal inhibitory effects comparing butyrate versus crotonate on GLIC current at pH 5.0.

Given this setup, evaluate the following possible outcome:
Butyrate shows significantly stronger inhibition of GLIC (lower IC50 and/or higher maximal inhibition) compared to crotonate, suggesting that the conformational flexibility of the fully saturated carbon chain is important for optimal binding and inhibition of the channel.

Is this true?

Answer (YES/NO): NO